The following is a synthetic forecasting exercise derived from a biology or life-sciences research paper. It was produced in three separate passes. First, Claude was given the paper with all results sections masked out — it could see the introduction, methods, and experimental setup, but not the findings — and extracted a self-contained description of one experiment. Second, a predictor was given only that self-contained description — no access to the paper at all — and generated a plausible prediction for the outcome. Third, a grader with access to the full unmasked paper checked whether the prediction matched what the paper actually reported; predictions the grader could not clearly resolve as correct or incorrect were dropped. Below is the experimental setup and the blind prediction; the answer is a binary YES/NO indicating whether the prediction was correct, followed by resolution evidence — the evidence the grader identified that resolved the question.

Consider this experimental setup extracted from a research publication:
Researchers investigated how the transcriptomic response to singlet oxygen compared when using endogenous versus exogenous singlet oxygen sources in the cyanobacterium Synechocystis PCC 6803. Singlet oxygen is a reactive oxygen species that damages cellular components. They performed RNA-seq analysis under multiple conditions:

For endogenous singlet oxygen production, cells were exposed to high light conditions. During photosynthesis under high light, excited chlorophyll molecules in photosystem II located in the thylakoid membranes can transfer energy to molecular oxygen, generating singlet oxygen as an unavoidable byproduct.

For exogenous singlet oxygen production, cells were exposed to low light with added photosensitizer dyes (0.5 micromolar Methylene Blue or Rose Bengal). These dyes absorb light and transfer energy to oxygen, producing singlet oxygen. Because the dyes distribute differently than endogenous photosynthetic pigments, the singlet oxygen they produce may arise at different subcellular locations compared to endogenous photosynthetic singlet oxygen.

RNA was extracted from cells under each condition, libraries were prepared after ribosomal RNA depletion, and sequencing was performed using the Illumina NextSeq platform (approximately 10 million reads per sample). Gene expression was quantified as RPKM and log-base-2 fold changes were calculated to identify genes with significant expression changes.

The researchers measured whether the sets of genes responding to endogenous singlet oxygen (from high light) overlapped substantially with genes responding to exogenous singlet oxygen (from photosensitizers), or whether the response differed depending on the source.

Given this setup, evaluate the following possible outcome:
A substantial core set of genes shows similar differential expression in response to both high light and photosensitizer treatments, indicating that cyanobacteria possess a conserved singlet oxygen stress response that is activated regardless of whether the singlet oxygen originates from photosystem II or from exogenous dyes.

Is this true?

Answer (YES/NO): NO